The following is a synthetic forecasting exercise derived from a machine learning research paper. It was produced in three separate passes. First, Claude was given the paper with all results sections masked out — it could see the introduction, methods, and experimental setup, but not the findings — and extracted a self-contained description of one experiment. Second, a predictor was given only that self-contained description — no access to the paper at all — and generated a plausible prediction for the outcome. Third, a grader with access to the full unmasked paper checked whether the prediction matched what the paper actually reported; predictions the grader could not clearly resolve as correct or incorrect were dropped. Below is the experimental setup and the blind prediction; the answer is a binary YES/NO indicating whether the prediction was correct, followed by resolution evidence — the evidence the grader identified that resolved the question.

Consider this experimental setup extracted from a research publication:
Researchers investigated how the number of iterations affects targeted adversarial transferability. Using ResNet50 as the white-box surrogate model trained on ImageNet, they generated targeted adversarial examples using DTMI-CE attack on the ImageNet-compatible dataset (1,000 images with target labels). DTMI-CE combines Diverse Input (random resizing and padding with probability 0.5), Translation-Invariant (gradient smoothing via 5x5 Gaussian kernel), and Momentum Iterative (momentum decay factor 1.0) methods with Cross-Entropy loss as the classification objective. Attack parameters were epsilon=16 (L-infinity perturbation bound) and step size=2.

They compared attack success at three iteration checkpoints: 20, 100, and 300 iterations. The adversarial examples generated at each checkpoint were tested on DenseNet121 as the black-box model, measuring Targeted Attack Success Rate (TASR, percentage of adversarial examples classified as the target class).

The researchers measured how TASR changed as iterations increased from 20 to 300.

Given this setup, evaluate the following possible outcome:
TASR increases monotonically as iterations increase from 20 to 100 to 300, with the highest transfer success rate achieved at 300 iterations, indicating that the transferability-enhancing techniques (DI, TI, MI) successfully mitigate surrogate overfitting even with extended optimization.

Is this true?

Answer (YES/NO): YES